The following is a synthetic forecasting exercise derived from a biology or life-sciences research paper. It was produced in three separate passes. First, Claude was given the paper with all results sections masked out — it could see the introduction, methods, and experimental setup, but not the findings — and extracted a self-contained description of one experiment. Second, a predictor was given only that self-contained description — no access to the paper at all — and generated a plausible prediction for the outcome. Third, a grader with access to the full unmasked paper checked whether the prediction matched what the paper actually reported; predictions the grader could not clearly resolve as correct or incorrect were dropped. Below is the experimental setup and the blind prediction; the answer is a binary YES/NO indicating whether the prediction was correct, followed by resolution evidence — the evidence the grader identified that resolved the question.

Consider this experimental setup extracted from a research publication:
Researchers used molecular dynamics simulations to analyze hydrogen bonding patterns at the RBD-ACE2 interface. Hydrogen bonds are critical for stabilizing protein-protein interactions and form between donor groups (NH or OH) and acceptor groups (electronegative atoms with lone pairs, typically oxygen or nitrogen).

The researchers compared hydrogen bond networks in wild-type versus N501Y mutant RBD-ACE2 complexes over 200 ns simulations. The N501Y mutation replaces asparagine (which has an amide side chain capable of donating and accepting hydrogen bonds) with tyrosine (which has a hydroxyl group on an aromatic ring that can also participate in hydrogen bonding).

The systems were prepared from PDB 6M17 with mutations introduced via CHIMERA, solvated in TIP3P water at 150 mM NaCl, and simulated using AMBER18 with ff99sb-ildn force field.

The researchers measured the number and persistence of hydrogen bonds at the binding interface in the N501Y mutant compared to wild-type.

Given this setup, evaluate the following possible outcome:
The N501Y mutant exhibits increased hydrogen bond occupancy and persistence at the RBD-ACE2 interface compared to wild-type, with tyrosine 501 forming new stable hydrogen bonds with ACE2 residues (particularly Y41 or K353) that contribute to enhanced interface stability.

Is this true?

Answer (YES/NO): NO